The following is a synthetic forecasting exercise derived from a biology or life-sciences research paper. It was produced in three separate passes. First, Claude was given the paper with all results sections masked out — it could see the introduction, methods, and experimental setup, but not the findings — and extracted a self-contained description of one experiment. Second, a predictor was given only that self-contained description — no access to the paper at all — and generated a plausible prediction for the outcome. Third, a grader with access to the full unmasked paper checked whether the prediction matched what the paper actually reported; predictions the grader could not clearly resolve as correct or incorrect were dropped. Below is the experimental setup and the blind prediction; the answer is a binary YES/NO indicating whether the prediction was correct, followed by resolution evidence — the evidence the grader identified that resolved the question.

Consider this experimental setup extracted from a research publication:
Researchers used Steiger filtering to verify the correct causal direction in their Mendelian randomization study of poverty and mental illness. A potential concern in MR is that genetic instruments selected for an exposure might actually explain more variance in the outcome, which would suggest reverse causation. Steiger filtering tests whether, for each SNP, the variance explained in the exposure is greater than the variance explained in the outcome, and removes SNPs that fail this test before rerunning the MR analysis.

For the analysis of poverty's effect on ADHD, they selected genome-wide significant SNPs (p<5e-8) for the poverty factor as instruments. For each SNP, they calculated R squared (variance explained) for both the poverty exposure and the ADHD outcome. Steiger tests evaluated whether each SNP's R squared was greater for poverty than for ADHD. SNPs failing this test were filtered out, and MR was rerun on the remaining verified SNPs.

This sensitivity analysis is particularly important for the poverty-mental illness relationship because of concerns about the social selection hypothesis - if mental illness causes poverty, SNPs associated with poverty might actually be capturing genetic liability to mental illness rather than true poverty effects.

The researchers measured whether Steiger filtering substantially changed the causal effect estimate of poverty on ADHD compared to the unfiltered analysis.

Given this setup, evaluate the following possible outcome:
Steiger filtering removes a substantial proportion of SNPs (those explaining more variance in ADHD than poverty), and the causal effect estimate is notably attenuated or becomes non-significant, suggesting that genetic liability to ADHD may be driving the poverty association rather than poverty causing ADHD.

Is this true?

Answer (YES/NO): NO